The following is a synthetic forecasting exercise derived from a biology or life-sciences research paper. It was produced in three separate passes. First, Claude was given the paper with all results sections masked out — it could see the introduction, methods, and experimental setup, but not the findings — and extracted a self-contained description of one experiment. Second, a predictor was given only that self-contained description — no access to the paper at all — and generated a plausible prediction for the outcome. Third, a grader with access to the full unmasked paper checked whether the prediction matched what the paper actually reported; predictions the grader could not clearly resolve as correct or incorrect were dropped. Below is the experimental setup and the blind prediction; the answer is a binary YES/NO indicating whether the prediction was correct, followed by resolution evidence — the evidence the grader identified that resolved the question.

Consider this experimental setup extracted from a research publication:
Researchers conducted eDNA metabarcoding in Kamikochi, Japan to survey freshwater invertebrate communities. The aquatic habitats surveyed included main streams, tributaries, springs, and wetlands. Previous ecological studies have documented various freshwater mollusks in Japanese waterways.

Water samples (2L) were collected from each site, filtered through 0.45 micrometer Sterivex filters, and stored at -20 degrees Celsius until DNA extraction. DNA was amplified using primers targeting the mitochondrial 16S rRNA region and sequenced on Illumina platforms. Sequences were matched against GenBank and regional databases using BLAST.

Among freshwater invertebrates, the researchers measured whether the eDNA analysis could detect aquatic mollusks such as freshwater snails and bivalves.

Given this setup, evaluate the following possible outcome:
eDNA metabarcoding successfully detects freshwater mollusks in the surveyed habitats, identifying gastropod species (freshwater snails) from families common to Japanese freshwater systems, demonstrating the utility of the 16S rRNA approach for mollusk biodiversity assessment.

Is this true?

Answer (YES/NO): NO